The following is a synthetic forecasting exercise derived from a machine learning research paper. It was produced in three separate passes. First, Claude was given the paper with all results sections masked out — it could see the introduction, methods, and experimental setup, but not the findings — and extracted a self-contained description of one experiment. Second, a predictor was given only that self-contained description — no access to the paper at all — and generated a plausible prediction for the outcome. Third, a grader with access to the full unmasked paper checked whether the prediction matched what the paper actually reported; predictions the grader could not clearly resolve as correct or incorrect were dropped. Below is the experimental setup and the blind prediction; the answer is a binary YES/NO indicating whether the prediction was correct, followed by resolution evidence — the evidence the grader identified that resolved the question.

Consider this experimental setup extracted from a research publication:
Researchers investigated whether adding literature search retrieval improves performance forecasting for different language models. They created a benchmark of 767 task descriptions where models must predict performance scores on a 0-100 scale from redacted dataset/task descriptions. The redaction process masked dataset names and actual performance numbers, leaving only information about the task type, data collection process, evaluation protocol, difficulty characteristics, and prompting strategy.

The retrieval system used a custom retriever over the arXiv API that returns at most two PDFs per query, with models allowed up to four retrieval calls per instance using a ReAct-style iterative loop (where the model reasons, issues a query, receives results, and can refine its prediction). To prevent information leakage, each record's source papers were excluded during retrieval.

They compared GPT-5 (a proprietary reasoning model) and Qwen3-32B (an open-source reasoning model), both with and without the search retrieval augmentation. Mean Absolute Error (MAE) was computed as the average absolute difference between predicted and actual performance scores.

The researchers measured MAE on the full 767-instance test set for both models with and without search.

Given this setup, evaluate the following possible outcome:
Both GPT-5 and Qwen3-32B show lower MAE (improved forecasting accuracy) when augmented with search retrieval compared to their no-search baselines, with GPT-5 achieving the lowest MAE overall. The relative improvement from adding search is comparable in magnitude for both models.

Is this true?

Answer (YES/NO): NO